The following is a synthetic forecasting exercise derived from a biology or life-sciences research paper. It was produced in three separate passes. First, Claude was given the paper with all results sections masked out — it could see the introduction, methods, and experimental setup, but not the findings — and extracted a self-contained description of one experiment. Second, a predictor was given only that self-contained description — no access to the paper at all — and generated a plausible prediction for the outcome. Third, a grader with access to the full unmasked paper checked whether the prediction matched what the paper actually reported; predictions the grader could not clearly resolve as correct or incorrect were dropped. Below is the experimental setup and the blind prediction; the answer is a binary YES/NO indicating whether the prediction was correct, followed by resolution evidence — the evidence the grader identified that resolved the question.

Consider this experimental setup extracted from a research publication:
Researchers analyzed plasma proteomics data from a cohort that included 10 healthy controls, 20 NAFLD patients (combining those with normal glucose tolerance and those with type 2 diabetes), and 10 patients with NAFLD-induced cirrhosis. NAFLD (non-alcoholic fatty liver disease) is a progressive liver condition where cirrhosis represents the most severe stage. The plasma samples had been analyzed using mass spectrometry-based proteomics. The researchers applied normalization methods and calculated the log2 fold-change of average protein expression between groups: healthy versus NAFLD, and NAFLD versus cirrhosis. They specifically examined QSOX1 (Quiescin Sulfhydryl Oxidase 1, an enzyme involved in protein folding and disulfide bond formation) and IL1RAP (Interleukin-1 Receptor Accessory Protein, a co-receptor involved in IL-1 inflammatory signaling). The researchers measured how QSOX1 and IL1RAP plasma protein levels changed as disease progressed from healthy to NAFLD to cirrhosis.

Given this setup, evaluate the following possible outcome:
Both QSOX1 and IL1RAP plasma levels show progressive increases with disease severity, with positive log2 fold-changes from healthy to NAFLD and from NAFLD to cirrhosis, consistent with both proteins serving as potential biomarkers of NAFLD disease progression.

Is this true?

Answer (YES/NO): NO